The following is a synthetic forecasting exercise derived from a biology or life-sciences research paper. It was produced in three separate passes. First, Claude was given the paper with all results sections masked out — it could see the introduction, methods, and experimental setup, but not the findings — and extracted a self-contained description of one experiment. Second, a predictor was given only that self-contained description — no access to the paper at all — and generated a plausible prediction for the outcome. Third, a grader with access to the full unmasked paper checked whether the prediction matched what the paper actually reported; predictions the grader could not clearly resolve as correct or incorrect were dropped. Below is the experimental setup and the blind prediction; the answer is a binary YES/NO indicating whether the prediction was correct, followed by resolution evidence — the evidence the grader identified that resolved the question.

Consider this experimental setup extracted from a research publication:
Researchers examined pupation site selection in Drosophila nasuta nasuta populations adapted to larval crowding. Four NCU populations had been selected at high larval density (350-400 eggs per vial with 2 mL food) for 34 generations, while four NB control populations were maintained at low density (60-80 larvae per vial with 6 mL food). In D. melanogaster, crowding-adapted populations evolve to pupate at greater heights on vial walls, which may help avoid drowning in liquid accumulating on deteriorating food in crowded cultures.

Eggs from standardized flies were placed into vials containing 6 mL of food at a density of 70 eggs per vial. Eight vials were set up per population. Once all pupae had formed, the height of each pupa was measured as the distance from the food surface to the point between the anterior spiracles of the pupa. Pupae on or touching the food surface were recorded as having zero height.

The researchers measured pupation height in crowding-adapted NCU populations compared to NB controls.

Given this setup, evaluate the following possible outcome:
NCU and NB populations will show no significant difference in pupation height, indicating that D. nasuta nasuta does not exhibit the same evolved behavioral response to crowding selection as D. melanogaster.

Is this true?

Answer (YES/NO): NO